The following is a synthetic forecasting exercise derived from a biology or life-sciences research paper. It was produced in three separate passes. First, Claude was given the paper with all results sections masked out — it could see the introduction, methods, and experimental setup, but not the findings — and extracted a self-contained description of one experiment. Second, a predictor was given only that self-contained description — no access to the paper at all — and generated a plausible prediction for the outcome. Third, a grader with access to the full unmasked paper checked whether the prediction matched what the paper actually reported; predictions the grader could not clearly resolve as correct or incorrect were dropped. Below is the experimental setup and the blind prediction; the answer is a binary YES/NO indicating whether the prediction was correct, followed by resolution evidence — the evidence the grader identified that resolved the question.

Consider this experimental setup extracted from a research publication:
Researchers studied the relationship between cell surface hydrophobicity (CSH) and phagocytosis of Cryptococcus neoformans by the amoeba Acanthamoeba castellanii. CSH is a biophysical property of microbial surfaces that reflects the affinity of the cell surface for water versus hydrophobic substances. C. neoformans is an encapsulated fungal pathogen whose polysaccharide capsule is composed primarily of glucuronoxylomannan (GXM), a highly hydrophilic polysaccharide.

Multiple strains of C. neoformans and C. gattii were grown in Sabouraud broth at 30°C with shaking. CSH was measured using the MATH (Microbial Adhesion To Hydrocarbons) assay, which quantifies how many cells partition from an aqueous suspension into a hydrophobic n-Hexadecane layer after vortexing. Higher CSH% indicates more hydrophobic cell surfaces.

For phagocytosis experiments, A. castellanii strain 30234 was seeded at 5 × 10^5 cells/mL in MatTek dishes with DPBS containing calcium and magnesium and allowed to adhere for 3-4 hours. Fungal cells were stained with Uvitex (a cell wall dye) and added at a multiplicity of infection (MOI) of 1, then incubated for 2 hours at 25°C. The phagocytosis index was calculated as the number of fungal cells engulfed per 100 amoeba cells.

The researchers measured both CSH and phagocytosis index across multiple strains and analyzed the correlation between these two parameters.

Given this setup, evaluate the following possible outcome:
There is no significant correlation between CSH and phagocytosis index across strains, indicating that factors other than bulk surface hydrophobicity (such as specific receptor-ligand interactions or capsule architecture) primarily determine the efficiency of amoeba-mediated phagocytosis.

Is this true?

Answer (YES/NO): NO